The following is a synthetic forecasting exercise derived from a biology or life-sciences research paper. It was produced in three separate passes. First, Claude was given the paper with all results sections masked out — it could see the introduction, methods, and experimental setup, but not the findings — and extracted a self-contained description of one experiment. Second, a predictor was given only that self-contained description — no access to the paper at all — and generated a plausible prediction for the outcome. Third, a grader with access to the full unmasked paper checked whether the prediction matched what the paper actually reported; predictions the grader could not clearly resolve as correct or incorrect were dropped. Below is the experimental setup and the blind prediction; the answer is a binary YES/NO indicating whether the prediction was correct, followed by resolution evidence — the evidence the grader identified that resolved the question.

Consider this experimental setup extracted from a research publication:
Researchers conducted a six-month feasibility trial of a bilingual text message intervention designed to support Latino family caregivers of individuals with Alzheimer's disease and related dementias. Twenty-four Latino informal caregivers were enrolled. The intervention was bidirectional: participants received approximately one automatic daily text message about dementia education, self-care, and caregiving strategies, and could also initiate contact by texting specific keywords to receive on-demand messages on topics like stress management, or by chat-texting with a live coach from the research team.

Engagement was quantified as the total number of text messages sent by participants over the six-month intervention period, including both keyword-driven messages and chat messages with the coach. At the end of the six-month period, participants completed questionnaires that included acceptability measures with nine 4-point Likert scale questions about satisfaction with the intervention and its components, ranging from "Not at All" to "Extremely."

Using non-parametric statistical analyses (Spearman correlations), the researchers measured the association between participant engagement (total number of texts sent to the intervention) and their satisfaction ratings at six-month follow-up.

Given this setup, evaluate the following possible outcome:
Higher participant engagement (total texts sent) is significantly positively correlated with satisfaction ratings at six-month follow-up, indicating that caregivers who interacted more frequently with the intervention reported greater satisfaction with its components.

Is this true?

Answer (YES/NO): YES